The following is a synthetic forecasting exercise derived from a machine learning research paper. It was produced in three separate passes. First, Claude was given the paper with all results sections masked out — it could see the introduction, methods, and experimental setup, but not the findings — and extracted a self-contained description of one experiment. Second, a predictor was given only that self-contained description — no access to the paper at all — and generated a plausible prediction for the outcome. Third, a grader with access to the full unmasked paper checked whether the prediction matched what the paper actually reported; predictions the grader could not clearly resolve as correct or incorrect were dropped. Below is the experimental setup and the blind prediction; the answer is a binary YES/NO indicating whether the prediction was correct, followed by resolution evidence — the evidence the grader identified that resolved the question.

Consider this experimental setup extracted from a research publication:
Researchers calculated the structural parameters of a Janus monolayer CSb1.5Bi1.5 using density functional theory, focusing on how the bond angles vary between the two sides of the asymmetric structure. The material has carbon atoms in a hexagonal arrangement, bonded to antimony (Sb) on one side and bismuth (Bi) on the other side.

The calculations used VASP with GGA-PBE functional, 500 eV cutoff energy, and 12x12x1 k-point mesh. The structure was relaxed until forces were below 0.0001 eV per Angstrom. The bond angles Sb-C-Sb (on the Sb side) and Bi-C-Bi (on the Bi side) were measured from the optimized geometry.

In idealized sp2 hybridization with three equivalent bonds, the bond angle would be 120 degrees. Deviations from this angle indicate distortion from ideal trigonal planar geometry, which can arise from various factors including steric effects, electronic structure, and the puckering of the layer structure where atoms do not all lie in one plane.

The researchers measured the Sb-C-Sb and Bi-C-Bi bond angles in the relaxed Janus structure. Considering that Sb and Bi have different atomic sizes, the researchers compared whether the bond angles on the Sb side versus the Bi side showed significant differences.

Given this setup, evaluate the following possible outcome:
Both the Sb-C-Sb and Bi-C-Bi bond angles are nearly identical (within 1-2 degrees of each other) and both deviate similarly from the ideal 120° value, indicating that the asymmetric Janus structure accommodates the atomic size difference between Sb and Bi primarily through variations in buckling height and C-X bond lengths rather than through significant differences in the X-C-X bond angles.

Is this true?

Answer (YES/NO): YES